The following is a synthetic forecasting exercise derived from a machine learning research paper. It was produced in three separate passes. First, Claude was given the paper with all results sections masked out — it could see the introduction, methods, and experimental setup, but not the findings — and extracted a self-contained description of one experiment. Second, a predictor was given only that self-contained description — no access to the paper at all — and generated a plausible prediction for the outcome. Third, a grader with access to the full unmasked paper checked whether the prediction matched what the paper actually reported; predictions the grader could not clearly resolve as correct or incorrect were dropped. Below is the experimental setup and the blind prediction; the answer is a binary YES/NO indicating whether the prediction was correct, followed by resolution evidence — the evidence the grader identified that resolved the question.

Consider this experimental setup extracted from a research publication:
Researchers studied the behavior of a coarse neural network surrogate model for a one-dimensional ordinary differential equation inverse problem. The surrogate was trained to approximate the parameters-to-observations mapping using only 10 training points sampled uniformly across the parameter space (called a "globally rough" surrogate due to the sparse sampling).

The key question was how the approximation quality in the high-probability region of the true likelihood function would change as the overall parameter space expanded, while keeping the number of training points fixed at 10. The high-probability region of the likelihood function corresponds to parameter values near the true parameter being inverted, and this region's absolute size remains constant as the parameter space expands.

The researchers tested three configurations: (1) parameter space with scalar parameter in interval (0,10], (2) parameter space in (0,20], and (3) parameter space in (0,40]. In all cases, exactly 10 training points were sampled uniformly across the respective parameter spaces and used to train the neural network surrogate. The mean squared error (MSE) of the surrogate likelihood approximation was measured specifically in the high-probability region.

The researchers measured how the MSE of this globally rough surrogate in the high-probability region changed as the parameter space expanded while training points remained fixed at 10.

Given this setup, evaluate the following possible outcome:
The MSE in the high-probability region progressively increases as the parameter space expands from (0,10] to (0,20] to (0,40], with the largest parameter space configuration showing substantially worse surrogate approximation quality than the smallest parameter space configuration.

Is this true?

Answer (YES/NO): NO